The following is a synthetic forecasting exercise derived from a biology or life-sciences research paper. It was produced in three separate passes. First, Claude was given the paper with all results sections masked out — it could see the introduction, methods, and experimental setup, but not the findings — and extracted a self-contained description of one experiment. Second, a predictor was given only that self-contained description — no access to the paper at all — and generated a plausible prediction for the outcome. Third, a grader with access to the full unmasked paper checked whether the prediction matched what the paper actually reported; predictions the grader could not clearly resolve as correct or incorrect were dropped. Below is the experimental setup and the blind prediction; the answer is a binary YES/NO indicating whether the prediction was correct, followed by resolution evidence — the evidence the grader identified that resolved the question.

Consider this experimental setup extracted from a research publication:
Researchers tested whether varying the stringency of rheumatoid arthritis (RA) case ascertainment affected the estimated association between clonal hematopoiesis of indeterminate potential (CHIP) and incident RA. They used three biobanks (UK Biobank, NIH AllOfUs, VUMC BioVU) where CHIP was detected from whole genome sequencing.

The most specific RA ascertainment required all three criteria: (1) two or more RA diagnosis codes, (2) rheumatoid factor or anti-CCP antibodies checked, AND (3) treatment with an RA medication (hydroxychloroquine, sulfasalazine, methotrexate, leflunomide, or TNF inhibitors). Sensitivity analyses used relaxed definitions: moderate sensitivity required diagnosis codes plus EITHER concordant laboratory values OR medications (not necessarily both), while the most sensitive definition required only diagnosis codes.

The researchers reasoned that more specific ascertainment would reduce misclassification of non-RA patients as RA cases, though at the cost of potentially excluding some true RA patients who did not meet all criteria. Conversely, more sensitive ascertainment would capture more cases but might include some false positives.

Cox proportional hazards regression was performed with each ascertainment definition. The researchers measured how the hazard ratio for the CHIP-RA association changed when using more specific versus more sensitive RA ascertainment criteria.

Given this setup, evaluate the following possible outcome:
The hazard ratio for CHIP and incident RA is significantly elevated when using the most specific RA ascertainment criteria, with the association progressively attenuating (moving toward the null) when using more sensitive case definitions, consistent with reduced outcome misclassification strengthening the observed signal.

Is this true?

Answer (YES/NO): YES